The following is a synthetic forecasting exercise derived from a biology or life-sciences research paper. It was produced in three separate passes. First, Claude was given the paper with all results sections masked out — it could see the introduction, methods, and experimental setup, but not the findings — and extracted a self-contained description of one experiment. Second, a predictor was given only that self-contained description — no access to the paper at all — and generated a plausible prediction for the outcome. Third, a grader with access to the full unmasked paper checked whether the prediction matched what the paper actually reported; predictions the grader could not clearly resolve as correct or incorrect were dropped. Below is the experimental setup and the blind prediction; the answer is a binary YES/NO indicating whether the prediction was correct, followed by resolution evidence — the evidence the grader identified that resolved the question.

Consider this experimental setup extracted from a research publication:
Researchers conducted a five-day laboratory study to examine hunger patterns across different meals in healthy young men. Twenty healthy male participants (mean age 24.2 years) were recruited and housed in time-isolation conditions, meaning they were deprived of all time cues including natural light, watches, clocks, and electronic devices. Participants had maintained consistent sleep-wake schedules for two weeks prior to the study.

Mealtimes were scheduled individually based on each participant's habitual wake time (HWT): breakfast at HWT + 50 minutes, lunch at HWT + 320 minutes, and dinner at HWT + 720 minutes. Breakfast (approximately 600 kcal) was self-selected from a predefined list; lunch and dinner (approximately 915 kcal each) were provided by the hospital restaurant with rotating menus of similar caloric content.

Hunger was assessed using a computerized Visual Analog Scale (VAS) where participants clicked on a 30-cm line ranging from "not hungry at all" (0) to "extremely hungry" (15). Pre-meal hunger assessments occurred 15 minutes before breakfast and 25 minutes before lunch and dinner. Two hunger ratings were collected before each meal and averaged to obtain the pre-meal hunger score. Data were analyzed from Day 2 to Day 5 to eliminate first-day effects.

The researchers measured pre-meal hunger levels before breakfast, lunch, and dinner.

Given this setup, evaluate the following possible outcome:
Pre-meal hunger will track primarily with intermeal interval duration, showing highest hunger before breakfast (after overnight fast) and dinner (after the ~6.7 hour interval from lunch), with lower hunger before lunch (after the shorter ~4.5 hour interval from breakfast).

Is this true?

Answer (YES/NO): NO